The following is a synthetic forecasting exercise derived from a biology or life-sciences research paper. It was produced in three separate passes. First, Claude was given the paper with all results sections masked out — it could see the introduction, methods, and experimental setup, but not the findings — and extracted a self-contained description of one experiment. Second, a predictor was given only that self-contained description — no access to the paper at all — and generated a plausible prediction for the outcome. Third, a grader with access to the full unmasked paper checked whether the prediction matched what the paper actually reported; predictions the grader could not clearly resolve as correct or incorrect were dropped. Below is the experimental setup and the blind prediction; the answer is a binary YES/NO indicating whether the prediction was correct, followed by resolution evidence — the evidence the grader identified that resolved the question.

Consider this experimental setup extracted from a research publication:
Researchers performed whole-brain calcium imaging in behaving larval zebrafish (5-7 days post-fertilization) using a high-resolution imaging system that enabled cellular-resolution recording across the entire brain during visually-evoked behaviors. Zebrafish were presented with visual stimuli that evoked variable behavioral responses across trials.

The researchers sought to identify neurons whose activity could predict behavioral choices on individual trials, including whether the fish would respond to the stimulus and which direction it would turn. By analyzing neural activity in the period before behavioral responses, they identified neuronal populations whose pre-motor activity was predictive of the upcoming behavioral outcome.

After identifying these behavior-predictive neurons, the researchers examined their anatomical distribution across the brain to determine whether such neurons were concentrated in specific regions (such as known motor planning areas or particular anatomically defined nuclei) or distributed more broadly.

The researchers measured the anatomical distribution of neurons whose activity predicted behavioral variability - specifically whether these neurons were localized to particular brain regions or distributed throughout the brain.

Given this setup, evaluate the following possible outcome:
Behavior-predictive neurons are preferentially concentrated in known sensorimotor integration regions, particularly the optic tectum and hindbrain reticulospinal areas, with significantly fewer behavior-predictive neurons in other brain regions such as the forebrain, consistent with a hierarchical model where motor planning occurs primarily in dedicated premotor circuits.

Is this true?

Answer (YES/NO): NO